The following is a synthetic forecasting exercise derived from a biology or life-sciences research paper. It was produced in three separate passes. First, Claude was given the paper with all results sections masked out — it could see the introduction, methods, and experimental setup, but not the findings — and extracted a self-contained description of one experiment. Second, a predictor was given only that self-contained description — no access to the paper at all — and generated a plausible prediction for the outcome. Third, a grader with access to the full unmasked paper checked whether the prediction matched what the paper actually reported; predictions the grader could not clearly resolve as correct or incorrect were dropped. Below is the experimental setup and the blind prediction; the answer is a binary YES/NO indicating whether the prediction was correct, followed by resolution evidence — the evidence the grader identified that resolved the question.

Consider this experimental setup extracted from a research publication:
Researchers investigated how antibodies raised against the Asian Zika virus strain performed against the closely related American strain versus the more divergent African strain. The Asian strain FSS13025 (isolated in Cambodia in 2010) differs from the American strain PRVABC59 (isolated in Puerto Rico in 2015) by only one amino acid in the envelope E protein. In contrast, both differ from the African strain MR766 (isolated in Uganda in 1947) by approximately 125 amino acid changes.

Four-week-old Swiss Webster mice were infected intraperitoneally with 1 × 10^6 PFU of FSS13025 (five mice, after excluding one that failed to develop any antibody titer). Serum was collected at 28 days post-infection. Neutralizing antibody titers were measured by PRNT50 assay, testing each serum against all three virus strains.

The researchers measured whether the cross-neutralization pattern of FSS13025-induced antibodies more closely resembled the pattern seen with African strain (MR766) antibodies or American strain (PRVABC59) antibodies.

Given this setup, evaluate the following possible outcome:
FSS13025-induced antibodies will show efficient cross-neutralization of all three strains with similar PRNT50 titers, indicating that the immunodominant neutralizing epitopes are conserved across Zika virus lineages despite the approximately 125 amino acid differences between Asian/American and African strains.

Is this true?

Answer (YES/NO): NO